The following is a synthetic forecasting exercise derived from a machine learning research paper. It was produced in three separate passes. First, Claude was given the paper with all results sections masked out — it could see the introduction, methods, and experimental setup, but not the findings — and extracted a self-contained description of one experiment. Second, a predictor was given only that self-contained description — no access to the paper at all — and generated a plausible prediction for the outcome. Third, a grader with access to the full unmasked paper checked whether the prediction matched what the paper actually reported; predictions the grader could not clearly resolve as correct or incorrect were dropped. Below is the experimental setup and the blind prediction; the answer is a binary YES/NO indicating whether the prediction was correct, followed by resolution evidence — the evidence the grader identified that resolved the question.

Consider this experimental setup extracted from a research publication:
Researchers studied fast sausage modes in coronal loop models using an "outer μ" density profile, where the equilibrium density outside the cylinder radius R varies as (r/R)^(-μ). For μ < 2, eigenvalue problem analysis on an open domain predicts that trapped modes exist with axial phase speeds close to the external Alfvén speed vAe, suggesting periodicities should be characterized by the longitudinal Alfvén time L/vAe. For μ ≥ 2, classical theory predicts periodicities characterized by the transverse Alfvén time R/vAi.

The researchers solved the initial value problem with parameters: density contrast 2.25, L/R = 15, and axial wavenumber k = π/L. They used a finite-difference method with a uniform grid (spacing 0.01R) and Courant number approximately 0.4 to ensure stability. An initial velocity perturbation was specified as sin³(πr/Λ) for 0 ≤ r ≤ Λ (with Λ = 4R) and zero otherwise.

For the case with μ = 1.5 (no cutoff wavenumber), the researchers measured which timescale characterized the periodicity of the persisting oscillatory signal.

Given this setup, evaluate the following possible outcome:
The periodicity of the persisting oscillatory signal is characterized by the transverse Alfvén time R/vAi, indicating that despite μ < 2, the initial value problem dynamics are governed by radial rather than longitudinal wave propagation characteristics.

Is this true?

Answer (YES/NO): YES